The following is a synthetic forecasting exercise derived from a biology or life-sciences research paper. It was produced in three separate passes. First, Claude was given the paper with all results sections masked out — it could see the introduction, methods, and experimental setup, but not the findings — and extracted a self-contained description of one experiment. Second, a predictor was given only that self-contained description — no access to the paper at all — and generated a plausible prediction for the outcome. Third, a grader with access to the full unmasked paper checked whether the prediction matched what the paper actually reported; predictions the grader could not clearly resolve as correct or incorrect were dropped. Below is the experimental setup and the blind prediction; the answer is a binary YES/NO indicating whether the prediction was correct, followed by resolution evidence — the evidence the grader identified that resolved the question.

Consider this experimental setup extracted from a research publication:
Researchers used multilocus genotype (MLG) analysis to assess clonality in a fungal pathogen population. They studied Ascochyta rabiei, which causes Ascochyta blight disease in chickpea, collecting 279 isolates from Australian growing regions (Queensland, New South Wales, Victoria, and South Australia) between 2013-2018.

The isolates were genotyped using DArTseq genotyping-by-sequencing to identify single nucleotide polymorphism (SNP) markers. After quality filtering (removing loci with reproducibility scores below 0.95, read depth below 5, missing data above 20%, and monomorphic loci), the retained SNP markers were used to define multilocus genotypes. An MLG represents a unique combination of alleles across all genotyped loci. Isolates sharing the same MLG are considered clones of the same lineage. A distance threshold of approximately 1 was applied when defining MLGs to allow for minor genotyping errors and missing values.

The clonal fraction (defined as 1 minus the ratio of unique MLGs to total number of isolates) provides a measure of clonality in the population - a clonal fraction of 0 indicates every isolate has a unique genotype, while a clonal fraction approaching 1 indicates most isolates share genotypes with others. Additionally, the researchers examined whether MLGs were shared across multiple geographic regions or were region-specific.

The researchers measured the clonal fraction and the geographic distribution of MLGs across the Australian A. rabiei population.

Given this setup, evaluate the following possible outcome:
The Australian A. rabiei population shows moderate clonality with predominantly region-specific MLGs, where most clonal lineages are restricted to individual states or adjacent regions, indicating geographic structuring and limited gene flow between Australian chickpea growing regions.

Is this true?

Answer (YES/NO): NO